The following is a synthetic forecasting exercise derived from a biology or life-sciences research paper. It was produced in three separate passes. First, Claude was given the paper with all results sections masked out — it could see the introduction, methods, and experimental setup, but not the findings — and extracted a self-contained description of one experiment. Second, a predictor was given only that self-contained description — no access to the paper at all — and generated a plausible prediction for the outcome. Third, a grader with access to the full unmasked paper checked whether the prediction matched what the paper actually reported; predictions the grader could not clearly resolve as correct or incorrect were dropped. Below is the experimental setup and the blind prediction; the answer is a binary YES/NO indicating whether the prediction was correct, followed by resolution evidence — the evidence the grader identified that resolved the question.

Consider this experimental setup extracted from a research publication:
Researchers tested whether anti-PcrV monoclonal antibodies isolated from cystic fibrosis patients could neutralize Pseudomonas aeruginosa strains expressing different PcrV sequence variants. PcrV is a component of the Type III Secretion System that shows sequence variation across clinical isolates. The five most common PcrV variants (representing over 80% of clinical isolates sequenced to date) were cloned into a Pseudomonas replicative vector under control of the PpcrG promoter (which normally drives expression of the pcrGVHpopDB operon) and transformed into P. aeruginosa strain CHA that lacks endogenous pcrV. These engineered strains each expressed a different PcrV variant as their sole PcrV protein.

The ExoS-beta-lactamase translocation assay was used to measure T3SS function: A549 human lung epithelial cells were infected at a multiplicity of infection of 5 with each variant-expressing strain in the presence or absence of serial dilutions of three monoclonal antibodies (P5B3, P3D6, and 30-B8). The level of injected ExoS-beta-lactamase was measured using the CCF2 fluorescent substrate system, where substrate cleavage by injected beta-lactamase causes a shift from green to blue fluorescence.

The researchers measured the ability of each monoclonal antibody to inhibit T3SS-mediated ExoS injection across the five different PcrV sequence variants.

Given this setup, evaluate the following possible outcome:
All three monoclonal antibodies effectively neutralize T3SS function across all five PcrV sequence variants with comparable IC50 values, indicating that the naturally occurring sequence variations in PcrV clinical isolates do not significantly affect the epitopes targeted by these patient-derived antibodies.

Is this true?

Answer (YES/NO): NO